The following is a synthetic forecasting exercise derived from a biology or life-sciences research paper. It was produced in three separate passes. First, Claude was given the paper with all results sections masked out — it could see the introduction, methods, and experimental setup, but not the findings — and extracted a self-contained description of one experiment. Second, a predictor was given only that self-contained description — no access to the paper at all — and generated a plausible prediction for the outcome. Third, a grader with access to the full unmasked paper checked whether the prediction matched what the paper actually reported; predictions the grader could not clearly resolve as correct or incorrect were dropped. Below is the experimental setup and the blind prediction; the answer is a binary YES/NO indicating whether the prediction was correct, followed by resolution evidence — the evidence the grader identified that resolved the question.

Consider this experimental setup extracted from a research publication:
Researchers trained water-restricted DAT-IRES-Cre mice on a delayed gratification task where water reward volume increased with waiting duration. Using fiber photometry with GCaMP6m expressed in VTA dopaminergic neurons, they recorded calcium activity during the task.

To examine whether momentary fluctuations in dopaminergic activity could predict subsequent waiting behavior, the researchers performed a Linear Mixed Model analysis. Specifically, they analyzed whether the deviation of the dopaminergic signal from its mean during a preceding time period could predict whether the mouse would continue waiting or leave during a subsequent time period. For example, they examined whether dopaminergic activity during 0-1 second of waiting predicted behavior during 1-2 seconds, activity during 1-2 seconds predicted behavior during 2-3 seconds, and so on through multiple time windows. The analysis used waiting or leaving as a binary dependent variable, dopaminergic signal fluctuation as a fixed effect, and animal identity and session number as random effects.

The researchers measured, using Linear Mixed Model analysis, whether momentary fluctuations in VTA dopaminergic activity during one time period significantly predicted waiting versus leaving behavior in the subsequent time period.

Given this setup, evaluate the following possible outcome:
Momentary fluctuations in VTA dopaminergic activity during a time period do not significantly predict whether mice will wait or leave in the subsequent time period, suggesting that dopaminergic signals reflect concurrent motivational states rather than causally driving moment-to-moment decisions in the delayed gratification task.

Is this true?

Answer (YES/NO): NO